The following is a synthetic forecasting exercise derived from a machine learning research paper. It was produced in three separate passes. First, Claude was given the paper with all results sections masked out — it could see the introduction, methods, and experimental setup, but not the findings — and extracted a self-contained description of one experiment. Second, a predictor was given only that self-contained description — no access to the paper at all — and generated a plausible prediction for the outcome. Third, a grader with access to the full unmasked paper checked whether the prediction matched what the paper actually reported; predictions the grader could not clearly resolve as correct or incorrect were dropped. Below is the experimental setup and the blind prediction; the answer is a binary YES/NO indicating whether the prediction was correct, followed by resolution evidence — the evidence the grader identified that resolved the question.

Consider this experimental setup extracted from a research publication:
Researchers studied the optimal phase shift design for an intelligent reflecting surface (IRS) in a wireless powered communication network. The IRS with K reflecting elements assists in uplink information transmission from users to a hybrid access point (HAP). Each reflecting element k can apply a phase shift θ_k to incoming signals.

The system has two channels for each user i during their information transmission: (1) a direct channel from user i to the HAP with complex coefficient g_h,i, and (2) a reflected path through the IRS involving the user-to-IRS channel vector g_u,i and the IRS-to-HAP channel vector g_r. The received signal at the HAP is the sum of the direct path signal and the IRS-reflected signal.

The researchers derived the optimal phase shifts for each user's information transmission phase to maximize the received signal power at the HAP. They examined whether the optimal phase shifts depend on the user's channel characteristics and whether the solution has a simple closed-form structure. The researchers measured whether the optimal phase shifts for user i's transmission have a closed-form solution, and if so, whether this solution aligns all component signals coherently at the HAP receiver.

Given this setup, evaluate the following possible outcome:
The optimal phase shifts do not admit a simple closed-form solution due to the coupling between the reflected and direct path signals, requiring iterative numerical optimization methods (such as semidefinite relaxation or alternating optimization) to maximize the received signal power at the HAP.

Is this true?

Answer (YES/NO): NO